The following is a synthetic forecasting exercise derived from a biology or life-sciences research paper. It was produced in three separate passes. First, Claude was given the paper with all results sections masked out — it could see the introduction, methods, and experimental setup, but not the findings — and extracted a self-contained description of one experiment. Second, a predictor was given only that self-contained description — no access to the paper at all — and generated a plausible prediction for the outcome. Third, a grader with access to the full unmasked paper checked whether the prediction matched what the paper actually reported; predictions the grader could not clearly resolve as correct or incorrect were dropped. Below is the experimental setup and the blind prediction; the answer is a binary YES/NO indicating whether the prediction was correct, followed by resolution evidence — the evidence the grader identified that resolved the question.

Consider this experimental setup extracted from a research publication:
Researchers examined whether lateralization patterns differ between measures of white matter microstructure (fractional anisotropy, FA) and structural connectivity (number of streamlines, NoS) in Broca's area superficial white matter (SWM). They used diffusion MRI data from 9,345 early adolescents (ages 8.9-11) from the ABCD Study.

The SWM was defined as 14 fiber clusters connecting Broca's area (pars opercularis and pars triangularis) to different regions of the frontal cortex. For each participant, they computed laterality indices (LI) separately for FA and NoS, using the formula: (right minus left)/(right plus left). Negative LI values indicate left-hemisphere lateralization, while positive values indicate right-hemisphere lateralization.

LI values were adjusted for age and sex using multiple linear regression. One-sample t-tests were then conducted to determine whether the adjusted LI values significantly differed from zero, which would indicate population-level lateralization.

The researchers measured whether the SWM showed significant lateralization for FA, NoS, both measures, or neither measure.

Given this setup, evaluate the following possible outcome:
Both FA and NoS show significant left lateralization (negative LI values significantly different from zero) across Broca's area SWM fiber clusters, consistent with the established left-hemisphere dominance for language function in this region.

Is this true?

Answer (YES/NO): NO